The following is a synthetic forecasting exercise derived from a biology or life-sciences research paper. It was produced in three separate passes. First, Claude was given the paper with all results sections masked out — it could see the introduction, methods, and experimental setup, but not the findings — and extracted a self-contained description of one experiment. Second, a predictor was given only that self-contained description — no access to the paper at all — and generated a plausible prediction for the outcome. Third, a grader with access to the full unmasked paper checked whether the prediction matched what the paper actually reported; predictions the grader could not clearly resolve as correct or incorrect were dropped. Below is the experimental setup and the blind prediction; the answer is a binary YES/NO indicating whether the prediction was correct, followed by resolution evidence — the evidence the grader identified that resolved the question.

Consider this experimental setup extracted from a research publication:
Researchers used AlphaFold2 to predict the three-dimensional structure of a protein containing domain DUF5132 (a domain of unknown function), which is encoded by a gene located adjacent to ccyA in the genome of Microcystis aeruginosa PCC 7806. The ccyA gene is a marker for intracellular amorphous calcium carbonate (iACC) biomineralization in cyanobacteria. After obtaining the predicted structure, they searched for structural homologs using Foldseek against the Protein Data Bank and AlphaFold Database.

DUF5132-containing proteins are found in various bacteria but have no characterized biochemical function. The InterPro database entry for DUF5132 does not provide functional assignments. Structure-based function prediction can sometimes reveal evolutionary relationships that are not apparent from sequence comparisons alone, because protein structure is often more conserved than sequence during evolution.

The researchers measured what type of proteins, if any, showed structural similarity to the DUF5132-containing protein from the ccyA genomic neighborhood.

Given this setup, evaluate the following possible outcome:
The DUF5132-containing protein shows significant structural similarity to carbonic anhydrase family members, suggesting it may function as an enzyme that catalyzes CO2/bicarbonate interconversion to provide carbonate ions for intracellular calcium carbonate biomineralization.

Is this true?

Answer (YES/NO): NO